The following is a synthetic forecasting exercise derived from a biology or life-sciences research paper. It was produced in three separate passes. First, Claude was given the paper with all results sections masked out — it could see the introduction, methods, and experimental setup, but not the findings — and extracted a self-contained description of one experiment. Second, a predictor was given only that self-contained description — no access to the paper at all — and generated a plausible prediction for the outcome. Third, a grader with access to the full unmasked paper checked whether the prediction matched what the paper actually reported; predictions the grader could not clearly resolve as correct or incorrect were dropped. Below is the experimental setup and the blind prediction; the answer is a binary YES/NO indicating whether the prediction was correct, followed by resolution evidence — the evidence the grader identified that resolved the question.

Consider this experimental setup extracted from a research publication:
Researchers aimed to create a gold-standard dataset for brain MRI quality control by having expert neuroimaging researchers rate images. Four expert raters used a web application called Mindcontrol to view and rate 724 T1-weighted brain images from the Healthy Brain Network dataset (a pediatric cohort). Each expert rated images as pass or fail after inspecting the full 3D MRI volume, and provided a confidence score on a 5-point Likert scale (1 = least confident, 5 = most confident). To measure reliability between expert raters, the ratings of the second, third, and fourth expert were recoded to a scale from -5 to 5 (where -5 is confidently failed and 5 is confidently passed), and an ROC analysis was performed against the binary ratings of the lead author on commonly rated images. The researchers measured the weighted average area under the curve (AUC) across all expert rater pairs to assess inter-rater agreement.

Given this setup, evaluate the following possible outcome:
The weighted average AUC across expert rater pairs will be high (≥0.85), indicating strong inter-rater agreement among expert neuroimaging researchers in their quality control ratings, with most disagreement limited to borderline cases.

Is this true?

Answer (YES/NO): YES